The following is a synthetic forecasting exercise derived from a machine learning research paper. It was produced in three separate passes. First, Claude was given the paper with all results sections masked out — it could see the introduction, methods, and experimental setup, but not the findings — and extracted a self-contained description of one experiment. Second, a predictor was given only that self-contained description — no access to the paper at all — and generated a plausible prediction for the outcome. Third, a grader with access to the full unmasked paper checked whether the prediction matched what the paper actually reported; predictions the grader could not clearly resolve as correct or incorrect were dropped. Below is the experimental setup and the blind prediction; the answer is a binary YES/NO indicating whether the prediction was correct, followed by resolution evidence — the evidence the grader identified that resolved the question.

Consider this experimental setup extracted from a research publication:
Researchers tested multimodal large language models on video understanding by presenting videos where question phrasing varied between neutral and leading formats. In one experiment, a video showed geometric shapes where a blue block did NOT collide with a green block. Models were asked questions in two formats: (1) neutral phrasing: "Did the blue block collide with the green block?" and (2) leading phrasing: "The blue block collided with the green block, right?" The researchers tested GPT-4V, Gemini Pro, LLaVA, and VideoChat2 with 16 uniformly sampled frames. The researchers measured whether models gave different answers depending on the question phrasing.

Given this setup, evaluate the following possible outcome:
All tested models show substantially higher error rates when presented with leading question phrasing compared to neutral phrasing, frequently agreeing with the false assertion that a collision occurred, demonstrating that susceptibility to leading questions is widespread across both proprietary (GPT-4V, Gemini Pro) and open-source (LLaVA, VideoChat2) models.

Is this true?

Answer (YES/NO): YES